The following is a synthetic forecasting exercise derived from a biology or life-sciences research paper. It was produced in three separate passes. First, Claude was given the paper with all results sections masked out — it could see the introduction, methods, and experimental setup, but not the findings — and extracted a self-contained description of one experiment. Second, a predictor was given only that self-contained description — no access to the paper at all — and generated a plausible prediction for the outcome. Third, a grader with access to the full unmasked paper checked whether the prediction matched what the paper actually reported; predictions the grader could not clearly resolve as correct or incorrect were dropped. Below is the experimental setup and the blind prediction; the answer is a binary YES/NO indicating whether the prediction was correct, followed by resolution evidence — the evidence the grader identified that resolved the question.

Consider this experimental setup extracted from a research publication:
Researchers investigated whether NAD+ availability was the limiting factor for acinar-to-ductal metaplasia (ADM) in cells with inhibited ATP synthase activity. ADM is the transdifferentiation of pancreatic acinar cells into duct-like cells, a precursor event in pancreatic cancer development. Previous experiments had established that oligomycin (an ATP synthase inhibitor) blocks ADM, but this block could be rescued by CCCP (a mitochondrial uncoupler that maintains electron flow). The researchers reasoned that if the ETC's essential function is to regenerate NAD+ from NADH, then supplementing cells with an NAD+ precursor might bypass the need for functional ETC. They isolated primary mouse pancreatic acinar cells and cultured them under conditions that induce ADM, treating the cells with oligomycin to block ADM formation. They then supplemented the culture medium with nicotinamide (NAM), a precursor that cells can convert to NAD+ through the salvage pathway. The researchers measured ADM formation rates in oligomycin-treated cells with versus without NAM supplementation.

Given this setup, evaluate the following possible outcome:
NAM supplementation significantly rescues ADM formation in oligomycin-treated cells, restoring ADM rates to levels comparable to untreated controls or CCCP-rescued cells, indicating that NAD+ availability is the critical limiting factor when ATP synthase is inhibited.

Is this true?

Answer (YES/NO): YES